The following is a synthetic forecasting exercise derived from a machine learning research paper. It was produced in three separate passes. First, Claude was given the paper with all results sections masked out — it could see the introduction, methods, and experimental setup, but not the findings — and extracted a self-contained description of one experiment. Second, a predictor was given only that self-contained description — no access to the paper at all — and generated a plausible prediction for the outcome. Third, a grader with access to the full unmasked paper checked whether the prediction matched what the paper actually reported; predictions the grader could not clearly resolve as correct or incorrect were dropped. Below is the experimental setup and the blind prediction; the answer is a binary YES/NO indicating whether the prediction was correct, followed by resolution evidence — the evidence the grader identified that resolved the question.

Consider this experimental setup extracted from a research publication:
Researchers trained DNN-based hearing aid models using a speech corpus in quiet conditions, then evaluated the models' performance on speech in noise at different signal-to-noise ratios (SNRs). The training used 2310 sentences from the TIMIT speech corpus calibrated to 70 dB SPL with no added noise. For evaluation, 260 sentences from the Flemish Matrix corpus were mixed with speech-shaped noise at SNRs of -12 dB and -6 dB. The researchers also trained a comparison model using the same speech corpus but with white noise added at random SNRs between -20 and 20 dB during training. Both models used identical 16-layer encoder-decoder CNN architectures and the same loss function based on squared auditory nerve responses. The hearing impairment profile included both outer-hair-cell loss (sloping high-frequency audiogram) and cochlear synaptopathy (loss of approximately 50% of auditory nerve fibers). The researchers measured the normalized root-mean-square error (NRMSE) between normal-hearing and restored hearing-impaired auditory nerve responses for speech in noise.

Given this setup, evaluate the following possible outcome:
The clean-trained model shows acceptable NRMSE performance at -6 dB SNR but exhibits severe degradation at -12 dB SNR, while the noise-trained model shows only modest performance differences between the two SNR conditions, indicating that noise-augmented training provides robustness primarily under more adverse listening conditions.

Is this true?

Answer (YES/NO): NO